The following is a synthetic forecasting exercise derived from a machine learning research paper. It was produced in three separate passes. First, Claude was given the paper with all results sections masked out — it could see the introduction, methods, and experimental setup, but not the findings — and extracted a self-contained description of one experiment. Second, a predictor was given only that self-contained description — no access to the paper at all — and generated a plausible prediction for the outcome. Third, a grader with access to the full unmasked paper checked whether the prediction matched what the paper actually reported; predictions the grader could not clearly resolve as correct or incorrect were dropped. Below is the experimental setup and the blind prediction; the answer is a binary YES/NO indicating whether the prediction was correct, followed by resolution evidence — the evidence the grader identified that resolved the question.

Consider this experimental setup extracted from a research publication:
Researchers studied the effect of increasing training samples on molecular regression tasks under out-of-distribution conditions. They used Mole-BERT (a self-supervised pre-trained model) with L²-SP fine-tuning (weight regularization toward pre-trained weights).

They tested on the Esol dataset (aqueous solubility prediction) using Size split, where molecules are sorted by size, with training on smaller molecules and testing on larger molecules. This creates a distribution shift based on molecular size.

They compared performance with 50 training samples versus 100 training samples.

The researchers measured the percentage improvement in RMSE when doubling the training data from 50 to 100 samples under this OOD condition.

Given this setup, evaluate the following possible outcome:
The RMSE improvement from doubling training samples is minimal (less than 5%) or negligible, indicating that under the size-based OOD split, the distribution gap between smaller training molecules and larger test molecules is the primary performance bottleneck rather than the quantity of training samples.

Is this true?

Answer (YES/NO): NO